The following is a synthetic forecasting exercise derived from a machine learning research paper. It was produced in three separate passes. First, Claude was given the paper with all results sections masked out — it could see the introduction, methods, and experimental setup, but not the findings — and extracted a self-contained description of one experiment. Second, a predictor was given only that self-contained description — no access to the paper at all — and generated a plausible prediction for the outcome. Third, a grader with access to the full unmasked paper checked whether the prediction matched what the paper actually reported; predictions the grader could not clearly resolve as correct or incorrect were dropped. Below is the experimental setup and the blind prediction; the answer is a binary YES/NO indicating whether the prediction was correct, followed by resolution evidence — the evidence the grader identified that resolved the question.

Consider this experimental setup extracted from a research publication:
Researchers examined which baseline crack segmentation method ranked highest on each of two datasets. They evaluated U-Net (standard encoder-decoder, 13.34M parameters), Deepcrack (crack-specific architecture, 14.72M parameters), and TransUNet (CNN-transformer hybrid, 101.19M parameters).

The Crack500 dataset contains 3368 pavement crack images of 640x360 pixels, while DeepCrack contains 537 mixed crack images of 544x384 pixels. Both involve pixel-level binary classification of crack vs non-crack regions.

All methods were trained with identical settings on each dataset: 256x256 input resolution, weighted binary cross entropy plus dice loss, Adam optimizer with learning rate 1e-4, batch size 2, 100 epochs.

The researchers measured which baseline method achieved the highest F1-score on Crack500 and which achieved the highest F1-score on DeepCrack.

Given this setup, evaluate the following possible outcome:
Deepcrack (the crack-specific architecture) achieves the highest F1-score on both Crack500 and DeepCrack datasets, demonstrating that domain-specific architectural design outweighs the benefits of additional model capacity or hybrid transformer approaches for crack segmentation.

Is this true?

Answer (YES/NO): NO